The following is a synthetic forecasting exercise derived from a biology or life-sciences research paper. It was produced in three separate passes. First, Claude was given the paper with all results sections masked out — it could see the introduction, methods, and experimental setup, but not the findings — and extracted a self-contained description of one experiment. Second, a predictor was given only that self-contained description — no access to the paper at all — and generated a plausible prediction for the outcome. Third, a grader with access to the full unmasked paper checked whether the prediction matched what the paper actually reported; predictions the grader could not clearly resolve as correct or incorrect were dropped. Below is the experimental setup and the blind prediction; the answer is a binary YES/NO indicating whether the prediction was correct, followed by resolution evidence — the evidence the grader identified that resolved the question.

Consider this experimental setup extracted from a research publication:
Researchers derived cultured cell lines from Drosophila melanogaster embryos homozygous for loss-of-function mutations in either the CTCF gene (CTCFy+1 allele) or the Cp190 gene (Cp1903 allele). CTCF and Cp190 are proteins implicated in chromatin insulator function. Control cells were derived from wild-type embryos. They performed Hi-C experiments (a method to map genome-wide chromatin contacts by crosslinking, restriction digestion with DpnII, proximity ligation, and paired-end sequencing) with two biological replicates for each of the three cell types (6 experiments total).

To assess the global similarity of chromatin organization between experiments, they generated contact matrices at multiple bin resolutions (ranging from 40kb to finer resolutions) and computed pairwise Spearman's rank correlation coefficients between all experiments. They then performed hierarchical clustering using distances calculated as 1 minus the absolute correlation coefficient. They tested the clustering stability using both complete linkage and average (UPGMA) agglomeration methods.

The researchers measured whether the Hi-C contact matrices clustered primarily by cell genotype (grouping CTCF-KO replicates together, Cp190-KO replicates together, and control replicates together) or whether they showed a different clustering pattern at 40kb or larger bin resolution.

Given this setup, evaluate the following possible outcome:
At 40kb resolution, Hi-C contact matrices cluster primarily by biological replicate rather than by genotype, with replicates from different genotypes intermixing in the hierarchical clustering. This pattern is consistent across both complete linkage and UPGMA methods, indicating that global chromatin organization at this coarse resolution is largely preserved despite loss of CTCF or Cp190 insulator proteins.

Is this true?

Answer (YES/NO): NO